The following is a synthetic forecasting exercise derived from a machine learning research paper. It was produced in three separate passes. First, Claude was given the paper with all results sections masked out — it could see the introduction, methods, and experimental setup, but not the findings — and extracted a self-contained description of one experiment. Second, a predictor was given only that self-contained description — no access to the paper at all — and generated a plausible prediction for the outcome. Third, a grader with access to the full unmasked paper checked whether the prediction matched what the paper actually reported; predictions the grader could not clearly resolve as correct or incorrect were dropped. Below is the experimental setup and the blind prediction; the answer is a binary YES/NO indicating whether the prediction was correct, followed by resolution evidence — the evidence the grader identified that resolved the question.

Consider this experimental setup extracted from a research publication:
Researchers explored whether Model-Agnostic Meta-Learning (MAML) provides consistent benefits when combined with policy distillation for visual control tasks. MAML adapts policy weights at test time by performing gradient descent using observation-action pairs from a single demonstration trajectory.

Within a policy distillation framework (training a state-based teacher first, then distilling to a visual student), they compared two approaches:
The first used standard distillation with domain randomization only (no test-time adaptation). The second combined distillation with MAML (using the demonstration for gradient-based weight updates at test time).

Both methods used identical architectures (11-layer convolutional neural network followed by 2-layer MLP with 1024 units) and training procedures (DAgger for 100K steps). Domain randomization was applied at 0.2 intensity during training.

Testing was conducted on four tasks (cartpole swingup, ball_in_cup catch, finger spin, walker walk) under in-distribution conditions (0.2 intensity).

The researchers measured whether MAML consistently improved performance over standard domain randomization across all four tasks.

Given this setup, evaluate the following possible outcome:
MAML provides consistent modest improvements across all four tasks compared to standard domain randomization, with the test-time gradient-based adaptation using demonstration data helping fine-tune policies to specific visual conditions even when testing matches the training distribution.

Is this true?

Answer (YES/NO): NO